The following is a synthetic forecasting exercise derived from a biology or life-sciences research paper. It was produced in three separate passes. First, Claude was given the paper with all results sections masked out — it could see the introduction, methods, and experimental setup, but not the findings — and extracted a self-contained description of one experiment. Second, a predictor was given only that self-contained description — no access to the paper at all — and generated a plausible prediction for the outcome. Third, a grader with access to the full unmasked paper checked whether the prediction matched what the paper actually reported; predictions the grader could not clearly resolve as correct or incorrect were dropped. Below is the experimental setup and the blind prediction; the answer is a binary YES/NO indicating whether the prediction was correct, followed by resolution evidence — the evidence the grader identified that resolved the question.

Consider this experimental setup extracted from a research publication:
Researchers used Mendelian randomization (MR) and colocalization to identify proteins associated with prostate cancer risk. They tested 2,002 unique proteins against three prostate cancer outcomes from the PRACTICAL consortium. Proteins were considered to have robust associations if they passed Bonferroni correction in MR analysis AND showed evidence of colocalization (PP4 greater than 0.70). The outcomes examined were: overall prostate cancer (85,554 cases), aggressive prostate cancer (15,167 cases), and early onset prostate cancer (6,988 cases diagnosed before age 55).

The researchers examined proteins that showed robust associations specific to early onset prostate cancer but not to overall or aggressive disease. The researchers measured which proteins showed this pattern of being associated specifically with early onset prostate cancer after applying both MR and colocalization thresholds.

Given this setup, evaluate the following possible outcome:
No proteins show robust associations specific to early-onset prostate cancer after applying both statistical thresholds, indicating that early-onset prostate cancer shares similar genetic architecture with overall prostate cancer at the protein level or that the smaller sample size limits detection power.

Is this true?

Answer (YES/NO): NO